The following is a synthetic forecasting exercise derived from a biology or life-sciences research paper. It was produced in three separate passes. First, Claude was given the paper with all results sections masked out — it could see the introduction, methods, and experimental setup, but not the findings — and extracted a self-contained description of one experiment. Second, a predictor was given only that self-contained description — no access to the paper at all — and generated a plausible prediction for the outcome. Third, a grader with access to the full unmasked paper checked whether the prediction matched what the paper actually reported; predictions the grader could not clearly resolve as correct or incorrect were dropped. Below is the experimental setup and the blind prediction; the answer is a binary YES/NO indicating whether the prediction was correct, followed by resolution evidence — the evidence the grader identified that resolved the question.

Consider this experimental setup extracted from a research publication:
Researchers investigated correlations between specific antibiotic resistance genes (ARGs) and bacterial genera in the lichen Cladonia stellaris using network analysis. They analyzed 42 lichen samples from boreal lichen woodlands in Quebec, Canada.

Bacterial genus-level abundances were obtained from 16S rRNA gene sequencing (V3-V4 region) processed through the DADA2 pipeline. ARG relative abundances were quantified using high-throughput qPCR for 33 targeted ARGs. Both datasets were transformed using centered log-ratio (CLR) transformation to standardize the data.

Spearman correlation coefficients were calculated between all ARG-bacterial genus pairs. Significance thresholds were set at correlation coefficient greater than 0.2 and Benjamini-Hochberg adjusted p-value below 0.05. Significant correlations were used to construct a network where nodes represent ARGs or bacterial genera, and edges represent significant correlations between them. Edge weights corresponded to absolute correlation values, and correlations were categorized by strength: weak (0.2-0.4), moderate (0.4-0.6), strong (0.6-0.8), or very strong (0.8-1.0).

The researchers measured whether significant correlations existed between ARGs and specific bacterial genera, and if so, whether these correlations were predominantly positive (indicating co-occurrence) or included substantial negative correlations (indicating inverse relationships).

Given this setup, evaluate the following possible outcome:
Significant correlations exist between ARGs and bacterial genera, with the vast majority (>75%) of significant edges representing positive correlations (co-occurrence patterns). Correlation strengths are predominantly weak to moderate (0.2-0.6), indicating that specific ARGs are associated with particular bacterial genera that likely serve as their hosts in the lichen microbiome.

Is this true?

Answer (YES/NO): YES